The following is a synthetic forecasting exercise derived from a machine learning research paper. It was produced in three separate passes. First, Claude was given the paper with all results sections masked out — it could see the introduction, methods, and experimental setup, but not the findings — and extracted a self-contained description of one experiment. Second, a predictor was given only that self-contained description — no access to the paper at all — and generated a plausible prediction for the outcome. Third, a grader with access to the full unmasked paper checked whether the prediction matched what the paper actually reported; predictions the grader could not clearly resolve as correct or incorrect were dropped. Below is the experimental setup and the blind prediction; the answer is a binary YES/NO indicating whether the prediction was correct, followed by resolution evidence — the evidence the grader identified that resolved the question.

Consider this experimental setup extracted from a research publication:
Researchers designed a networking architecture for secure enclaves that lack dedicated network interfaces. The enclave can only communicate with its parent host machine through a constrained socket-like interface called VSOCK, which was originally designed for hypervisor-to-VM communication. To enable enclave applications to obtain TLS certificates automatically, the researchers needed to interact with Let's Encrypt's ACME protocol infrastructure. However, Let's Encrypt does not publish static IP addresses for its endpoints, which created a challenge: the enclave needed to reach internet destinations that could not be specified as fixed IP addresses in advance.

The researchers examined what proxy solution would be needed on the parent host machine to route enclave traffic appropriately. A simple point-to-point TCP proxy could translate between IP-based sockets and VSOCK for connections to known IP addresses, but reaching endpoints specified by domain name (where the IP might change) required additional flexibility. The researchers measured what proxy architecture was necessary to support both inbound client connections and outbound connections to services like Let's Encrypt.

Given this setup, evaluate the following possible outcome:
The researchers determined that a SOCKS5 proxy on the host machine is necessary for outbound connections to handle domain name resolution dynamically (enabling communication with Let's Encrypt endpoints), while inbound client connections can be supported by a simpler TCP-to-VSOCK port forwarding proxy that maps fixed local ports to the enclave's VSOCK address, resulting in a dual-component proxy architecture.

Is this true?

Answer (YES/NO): YES